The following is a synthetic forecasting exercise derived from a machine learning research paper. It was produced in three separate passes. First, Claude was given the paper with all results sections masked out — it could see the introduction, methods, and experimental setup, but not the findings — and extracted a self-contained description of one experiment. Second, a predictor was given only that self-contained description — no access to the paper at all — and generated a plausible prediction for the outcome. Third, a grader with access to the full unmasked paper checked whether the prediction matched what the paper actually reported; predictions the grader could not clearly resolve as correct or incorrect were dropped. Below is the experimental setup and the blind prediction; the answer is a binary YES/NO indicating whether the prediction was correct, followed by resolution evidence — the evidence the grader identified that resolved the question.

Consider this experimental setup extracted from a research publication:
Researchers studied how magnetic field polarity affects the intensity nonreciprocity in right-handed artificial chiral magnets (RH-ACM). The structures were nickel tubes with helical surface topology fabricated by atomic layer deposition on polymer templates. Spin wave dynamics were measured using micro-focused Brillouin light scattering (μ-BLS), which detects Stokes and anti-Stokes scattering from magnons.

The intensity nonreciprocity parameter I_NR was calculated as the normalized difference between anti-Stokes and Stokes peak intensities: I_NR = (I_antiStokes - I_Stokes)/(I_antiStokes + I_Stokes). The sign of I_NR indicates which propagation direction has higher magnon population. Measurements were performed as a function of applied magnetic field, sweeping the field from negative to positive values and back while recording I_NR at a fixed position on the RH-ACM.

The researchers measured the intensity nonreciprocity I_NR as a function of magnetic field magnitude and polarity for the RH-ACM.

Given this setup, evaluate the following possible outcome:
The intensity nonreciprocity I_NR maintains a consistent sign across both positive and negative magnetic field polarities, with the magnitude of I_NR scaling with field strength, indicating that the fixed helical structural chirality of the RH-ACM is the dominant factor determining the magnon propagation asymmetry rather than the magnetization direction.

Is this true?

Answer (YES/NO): NO